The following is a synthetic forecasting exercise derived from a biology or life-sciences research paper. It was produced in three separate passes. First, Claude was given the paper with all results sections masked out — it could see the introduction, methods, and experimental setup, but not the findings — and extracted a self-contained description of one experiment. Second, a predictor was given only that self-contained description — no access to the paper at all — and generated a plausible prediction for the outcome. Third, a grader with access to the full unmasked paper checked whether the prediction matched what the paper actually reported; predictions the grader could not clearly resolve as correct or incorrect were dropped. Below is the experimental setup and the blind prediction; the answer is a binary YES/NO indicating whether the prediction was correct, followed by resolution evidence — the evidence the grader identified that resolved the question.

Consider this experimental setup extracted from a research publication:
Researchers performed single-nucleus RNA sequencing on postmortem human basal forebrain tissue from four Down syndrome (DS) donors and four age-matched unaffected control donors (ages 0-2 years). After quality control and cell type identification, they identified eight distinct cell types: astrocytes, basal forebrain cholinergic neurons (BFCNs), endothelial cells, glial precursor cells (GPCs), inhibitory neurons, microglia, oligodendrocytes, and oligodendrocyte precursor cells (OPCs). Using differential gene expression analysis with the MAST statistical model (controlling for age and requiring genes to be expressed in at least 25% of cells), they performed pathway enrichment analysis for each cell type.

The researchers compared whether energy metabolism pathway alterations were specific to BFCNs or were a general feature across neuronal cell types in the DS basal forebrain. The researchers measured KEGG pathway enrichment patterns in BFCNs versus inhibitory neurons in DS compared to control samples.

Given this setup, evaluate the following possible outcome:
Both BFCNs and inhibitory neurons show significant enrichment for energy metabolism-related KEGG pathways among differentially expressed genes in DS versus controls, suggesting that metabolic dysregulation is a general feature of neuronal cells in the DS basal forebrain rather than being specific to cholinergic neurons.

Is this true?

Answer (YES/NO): YES